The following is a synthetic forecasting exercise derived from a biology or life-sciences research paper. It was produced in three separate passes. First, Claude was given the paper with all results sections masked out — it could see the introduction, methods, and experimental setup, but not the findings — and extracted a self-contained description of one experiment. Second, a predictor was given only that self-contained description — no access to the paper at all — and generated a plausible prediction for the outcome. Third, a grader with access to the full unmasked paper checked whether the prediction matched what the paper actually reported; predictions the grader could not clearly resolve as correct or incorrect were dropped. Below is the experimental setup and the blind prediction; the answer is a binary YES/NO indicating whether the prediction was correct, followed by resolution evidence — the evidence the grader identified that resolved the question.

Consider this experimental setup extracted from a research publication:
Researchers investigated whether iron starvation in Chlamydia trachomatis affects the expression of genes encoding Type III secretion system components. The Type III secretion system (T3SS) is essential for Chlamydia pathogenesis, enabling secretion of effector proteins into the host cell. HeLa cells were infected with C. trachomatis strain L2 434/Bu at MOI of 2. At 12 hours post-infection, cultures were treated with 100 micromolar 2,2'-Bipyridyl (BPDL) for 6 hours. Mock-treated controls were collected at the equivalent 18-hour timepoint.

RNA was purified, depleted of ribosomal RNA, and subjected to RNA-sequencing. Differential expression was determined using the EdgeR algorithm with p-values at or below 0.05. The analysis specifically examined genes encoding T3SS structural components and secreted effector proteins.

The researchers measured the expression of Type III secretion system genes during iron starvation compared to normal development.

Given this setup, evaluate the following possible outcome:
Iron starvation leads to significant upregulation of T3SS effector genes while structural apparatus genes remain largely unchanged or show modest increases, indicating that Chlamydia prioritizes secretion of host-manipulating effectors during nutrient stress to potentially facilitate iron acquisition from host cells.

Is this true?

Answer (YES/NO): NO